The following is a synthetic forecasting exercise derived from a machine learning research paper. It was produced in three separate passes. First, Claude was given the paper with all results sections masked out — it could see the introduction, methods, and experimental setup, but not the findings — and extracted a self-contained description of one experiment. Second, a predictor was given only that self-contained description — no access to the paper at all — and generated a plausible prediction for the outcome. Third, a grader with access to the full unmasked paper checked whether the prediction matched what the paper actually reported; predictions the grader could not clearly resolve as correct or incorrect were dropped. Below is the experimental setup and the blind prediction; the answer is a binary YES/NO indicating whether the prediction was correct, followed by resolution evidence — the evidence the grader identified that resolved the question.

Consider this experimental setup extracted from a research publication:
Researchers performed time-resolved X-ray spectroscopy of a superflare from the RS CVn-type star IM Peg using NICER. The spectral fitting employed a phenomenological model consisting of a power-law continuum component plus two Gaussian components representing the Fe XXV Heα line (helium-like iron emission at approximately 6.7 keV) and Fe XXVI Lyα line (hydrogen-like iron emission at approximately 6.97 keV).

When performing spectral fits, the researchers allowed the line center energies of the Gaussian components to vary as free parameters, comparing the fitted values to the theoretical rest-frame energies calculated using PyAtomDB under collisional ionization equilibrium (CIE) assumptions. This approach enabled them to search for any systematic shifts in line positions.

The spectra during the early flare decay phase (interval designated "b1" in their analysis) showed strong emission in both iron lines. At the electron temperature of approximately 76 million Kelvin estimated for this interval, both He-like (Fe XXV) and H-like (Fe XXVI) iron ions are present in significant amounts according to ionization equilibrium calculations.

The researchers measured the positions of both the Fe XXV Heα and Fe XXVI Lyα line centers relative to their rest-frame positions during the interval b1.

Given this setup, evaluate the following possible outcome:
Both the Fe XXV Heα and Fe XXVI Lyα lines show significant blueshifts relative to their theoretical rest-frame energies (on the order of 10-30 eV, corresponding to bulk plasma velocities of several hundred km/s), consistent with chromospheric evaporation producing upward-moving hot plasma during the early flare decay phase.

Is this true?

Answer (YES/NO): NO